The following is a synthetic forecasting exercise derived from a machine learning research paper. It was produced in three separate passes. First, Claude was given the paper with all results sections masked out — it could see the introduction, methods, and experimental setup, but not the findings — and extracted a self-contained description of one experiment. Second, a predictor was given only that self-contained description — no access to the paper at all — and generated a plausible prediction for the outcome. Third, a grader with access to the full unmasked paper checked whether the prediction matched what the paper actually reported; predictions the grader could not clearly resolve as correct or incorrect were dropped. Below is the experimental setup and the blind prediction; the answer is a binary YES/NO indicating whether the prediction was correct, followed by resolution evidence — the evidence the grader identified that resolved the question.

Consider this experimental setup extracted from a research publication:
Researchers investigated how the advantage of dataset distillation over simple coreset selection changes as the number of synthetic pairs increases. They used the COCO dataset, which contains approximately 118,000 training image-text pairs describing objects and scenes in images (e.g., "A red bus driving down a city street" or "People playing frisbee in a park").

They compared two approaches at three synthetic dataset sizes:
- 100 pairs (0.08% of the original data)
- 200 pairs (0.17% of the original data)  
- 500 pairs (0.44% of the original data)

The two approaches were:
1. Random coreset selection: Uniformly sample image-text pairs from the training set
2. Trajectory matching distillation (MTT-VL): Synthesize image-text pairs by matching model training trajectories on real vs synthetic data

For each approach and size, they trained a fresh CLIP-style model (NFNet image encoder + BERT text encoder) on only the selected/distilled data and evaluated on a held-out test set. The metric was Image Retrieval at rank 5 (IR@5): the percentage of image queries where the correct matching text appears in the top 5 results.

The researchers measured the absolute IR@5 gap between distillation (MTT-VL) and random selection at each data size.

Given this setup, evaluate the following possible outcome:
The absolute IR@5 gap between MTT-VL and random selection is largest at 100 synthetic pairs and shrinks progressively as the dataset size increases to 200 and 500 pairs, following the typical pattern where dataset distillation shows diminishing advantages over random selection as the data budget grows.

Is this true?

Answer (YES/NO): NO